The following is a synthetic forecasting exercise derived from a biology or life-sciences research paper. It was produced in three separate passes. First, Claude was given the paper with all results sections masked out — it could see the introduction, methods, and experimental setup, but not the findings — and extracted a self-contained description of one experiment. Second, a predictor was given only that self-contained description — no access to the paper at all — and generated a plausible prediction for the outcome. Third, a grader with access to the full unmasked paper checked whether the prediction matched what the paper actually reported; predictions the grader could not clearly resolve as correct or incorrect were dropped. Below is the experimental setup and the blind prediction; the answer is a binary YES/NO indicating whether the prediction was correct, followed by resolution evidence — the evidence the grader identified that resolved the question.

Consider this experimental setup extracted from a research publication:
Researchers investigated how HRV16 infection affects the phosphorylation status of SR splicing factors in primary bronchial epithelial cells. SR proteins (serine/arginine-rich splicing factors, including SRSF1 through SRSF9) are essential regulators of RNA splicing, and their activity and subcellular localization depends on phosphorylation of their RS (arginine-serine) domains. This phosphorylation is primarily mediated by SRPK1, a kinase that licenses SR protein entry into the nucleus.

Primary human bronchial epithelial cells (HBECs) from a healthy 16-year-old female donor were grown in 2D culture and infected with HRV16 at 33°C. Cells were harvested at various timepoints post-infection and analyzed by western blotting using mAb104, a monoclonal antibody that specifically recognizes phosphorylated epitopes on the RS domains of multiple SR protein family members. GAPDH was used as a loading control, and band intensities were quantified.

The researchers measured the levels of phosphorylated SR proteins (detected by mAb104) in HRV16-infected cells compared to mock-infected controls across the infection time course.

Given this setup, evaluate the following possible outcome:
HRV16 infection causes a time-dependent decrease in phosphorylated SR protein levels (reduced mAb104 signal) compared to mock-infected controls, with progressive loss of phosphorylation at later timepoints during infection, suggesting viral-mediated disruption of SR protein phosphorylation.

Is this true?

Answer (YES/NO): NO